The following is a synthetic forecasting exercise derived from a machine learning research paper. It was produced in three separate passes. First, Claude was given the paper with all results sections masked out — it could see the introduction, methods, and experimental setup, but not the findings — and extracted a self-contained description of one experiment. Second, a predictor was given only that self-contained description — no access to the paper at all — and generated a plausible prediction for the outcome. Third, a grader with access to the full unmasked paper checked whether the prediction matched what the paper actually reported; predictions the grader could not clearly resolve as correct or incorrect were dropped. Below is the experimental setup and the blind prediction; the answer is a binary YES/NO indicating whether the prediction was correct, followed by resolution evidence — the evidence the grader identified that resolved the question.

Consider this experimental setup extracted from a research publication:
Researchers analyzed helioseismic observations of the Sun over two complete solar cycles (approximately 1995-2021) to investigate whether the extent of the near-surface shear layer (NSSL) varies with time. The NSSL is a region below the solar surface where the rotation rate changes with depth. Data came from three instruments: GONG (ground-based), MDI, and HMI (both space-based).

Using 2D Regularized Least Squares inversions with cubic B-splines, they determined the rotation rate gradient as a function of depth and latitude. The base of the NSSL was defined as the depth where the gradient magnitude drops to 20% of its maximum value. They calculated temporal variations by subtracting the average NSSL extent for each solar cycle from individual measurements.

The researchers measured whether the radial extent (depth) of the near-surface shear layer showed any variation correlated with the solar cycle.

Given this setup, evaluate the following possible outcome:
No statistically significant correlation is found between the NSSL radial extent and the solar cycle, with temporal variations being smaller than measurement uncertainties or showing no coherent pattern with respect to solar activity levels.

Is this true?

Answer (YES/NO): NO